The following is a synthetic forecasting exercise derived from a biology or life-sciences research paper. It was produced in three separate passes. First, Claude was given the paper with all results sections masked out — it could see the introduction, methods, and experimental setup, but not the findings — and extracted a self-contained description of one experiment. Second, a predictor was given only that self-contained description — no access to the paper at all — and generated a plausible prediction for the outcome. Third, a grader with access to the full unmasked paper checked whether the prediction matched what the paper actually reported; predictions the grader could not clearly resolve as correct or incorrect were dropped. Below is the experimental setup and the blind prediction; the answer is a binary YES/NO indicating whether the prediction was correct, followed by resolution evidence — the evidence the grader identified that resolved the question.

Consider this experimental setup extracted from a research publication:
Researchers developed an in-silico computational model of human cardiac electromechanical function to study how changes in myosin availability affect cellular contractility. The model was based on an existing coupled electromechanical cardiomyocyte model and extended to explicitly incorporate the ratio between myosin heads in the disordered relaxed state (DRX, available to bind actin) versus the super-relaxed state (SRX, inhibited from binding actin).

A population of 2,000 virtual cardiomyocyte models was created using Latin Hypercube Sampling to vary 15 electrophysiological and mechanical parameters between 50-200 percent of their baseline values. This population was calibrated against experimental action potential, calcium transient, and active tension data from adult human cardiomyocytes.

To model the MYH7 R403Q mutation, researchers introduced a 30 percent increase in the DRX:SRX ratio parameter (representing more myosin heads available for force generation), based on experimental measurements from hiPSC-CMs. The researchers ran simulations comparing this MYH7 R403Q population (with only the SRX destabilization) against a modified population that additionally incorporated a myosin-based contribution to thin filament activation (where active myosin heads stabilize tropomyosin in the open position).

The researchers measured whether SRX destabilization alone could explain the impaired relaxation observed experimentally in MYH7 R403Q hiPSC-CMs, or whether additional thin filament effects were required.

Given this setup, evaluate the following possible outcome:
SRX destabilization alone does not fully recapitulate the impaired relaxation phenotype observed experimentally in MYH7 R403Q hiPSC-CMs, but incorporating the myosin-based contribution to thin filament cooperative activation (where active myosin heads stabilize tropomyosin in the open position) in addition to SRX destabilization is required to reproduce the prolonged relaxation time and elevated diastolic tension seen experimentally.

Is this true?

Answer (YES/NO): YES